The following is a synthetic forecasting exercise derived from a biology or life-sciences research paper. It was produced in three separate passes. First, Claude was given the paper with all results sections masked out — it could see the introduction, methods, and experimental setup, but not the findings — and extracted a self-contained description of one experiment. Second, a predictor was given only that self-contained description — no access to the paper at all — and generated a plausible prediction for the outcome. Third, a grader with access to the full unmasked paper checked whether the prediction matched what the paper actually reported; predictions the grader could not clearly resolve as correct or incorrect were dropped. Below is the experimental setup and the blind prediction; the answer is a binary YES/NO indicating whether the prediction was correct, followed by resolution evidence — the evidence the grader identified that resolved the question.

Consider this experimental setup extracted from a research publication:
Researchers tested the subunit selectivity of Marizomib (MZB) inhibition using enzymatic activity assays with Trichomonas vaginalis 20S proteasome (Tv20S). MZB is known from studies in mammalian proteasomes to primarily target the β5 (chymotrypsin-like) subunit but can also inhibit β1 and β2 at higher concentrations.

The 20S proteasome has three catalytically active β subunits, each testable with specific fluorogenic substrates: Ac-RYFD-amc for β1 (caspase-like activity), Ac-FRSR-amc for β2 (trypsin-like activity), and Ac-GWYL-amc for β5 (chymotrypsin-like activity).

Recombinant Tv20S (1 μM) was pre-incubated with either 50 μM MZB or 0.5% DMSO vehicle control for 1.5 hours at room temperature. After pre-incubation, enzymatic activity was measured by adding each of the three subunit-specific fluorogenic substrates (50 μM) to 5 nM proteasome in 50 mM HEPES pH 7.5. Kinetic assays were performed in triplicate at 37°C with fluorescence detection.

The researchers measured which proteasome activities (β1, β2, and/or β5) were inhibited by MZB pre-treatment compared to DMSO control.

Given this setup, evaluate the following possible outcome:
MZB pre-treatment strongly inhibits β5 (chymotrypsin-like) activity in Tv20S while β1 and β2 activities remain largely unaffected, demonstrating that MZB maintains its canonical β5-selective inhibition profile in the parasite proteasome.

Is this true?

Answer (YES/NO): NO